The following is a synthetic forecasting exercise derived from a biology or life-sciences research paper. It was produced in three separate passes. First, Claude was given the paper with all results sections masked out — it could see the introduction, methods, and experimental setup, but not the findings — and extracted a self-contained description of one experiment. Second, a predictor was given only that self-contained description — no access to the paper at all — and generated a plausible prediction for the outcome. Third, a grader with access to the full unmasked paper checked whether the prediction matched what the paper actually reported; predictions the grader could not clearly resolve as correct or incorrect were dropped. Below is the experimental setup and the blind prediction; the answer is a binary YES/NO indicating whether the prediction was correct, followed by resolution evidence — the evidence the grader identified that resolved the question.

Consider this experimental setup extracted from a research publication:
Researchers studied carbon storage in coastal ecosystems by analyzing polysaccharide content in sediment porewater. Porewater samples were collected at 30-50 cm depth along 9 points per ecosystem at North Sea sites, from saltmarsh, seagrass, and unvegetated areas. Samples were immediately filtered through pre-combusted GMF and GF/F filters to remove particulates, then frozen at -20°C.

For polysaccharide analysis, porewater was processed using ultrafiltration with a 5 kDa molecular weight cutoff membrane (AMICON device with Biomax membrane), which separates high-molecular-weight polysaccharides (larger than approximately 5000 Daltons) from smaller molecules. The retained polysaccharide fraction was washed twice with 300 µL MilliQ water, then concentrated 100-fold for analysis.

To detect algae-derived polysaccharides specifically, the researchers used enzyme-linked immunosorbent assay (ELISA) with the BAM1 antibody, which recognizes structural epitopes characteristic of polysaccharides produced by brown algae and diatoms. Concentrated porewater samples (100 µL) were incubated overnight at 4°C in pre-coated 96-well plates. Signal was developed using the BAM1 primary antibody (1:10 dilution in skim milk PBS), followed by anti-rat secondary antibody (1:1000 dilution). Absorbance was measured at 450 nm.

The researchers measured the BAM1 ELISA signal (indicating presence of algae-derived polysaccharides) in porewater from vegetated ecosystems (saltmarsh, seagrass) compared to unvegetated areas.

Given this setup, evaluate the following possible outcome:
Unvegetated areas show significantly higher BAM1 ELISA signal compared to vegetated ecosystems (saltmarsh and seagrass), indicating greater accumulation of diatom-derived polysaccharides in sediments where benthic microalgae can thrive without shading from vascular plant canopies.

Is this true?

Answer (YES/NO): NO